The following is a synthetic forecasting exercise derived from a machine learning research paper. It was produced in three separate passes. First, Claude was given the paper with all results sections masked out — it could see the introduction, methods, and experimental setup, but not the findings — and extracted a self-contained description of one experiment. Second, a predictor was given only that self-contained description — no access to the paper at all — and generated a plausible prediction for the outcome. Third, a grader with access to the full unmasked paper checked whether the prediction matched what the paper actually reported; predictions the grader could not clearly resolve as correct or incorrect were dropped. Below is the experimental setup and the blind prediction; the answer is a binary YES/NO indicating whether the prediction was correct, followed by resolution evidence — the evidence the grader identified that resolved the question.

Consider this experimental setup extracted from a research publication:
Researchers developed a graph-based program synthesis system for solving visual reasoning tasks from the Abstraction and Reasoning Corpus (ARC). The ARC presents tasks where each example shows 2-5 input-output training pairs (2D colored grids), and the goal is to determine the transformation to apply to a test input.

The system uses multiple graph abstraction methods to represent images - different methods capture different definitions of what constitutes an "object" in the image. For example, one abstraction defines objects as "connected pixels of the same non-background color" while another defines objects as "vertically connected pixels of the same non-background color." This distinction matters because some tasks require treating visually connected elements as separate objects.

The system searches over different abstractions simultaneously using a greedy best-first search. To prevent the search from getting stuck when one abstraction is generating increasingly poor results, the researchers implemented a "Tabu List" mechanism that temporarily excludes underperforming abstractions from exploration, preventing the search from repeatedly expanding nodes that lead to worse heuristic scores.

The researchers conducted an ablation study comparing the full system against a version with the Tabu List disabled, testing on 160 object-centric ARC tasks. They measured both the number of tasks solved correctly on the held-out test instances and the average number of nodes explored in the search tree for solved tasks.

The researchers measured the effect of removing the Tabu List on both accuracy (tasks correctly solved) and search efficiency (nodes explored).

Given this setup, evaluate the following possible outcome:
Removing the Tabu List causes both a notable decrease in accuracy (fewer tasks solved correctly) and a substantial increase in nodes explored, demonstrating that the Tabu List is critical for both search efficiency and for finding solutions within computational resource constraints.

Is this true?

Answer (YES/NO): NO